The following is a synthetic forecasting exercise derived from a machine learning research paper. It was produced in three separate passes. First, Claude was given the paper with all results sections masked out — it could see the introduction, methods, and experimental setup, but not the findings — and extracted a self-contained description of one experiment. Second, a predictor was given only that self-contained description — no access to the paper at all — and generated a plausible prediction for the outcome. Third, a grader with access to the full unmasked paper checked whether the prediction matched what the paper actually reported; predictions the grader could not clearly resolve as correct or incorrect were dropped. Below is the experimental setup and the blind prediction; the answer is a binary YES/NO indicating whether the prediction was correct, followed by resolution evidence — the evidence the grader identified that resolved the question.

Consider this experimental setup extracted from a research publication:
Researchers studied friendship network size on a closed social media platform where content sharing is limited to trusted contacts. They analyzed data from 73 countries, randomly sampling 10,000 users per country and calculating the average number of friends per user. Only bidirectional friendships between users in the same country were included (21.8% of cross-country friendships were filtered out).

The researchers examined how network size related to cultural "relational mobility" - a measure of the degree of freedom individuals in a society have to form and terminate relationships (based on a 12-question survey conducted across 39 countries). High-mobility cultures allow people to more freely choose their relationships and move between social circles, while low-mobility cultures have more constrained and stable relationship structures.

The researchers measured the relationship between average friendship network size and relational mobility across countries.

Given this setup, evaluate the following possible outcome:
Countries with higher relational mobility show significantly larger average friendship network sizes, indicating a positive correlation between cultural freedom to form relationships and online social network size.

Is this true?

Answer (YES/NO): YES